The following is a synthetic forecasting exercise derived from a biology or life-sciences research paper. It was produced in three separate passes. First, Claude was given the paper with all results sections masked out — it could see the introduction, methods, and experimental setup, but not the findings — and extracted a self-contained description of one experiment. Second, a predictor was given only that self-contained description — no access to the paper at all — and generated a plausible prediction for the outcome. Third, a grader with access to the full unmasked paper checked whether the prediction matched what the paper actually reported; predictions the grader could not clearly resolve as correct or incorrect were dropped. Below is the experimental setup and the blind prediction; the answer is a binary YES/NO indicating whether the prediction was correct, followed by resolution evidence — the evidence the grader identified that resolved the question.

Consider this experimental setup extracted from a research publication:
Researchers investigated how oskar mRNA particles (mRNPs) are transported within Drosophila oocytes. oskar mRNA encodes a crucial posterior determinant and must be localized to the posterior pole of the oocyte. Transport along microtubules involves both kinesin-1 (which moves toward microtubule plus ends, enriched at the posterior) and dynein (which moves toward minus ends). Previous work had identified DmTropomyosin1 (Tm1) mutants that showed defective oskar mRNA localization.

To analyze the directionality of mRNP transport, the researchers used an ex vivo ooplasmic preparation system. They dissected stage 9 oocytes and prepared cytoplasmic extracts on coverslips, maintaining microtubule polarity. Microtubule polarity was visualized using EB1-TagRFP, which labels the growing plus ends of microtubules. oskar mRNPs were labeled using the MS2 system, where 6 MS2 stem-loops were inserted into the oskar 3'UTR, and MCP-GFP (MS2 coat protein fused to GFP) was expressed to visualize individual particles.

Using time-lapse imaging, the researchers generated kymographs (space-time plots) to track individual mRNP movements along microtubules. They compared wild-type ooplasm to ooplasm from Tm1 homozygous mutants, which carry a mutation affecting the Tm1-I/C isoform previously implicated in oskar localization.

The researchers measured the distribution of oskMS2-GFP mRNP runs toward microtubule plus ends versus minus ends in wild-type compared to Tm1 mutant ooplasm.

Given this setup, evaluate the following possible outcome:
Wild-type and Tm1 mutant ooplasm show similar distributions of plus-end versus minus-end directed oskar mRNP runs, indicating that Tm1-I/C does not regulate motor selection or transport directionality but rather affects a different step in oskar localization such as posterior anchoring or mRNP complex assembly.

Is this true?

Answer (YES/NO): NO